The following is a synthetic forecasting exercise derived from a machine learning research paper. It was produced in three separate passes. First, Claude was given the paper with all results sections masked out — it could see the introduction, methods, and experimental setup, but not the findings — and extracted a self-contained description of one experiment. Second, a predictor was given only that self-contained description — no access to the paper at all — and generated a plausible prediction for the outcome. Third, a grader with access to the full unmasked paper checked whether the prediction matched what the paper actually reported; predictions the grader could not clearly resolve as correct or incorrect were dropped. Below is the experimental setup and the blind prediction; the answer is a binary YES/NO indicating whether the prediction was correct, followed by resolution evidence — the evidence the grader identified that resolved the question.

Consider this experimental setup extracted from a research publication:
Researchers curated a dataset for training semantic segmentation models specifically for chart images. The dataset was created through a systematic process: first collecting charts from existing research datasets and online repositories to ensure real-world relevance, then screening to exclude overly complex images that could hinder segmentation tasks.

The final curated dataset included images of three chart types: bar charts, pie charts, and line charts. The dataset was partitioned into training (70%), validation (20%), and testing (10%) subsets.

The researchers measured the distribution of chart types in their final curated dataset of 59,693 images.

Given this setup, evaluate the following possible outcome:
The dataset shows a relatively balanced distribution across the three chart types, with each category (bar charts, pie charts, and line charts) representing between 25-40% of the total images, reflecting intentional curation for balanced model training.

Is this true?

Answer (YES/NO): NO